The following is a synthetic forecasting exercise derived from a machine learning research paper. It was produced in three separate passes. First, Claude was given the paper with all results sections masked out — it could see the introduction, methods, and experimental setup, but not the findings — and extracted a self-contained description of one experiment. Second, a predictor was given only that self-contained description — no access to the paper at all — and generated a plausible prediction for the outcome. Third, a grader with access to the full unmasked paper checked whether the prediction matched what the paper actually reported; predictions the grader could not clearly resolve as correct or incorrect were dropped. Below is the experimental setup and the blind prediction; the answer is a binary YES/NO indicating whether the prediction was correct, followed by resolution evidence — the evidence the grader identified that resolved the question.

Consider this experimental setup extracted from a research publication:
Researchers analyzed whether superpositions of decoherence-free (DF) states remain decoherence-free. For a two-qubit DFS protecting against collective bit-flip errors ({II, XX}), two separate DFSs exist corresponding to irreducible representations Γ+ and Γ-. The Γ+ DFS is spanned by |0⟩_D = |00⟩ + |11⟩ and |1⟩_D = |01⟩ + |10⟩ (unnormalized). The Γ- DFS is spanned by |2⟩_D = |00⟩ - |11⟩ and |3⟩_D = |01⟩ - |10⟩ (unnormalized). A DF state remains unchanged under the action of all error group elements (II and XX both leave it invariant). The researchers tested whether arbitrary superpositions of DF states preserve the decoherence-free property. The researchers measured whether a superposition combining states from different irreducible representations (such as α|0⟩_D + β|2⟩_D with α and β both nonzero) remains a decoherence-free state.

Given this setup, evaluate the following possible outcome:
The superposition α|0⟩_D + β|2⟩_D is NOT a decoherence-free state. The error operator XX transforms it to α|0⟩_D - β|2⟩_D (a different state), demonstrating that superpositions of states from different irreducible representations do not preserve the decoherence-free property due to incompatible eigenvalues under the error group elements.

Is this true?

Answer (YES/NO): YES